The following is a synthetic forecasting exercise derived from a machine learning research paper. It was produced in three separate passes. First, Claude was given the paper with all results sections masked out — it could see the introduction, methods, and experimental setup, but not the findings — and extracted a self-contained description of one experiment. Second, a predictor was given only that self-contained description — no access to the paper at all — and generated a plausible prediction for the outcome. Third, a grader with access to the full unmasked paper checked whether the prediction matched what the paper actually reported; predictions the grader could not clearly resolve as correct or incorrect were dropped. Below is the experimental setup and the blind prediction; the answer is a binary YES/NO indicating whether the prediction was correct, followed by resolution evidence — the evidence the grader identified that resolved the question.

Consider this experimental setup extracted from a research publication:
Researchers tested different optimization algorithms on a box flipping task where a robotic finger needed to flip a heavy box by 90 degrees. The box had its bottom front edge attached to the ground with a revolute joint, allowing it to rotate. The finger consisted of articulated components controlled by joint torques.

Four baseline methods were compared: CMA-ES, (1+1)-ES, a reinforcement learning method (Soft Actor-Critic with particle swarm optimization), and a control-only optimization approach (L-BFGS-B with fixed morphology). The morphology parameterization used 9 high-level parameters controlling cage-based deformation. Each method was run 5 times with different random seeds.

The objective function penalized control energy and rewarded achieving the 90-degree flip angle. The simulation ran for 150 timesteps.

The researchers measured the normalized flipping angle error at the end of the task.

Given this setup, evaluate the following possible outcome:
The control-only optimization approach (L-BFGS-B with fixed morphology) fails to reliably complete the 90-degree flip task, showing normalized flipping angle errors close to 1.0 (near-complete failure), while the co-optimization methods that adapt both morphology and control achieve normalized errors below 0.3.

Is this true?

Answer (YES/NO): NO